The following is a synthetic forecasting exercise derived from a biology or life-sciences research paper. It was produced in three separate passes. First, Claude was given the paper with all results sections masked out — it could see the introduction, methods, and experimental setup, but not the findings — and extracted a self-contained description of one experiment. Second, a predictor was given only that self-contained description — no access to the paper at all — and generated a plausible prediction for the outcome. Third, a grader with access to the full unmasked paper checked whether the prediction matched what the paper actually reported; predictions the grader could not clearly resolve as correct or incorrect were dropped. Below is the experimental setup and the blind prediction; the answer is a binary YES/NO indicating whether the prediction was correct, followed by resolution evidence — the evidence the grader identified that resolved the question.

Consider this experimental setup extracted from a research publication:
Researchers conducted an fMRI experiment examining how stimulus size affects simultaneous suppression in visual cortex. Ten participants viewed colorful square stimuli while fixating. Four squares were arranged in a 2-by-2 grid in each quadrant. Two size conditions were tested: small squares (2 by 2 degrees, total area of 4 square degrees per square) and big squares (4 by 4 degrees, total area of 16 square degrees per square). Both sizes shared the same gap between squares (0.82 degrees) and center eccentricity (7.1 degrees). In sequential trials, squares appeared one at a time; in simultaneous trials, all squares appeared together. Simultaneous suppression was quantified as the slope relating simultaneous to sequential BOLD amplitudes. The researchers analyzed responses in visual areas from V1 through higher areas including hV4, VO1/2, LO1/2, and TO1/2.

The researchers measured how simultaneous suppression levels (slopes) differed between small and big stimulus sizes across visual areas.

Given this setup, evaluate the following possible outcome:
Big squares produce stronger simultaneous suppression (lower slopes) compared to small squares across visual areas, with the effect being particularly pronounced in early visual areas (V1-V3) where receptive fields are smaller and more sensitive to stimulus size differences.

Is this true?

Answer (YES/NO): NO